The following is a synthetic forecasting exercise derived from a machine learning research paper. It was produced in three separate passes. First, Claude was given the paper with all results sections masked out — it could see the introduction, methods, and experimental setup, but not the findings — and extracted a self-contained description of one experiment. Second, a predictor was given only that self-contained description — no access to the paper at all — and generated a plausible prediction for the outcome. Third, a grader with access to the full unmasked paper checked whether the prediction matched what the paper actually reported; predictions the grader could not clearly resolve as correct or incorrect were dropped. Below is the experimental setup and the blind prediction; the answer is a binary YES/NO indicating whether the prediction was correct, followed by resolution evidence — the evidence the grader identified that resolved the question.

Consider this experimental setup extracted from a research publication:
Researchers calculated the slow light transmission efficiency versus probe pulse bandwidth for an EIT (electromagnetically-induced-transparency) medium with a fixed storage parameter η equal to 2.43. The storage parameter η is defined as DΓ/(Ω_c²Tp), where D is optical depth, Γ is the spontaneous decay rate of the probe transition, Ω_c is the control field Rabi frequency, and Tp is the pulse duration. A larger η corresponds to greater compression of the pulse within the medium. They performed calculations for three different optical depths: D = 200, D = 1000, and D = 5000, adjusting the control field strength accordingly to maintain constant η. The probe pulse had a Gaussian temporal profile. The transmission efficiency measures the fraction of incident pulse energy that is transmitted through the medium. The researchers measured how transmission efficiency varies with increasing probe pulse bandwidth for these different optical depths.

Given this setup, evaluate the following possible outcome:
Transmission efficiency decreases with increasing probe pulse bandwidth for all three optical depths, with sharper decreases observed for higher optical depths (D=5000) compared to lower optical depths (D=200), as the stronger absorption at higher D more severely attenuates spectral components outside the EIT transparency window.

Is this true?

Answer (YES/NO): NO